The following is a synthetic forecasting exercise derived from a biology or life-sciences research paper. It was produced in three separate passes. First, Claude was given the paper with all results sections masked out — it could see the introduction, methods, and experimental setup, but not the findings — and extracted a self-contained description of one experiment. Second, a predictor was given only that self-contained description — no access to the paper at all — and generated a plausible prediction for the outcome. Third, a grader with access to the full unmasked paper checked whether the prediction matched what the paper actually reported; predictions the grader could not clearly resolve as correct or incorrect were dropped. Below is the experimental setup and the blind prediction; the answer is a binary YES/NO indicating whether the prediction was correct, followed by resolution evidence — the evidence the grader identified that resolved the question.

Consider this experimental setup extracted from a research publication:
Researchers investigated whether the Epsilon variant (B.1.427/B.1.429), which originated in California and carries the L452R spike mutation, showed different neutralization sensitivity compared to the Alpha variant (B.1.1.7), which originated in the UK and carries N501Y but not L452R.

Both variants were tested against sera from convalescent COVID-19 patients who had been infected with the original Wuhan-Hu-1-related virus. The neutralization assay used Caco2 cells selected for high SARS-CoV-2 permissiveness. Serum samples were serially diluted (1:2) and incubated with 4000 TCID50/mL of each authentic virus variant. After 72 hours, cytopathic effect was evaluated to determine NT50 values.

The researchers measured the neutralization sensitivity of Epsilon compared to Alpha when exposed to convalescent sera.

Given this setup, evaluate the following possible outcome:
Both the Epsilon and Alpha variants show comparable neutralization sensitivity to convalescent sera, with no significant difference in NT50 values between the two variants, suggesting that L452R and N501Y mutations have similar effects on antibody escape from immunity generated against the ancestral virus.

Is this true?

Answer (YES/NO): NO